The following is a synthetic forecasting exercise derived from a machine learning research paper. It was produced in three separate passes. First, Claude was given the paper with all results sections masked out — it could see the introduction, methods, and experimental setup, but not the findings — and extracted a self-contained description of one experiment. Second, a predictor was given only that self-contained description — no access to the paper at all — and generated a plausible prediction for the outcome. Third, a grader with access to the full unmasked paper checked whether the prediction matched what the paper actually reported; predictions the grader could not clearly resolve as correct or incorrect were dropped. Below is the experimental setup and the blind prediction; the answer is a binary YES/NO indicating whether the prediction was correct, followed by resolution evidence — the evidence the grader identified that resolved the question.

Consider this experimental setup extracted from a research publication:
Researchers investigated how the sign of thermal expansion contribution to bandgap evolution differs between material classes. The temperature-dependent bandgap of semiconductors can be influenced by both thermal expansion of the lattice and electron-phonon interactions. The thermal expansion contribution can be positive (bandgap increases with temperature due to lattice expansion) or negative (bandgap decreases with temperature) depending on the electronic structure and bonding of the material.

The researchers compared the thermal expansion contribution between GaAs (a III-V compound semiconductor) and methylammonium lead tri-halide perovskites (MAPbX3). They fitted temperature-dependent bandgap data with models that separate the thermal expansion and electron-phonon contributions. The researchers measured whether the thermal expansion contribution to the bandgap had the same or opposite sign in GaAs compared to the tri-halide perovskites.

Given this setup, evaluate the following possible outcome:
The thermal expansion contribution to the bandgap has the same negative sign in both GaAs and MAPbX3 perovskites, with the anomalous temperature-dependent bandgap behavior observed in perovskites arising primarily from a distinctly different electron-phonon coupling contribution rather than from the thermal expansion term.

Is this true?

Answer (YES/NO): NO